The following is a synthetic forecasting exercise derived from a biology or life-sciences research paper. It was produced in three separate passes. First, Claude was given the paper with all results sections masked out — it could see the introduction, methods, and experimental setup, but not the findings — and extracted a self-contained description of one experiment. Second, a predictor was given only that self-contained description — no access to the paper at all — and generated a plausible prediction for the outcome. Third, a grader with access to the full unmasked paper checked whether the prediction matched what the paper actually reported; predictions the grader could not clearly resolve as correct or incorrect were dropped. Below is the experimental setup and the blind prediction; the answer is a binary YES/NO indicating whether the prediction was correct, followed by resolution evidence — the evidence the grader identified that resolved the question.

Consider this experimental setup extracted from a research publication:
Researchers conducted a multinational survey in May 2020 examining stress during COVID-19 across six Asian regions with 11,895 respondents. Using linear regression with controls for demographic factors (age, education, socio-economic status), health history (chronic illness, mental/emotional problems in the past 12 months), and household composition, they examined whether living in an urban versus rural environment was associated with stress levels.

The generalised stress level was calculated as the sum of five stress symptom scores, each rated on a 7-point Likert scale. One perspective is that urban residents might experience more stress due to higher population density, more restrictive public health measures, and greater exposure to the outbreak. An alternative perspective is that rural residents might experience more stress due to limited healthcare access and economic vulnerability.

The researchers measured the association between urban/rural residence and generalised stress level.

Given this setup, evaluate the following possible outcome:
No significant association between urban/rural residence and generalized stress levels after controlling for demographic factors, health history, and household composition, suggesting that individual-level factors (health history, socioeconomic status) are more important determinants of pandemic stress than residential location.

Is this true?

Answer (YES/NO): NO